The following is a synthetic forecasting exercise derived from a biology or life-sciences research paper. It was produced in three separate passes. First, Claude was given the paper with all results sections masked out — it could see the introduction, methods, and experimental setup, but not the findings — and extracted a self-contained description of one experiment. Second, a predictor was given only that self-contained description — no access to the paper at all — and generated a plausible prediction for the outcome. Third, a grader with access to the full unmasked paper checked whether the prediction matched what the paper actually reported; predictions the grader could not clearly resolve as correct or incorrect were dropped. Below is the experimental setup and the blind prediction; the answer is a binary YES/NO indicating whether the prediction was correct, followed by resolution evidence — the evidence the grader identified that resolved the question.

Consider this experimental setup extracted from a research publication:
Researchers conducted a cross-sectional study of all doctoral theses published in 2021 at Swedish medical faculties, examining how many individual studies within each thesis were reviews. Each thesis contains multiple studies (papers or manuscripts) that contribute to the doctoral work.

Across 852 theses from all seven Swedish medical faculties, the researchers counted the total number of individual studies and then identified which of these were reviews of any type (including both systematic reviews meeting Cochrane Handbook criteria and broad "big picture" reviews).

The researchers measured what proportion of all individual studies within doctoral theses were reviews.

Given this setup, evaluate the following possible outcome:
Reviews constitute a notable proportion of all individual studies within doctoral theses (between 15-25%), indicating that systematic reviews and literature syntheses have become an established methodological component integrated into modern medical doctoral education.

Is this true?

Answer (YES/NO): NO